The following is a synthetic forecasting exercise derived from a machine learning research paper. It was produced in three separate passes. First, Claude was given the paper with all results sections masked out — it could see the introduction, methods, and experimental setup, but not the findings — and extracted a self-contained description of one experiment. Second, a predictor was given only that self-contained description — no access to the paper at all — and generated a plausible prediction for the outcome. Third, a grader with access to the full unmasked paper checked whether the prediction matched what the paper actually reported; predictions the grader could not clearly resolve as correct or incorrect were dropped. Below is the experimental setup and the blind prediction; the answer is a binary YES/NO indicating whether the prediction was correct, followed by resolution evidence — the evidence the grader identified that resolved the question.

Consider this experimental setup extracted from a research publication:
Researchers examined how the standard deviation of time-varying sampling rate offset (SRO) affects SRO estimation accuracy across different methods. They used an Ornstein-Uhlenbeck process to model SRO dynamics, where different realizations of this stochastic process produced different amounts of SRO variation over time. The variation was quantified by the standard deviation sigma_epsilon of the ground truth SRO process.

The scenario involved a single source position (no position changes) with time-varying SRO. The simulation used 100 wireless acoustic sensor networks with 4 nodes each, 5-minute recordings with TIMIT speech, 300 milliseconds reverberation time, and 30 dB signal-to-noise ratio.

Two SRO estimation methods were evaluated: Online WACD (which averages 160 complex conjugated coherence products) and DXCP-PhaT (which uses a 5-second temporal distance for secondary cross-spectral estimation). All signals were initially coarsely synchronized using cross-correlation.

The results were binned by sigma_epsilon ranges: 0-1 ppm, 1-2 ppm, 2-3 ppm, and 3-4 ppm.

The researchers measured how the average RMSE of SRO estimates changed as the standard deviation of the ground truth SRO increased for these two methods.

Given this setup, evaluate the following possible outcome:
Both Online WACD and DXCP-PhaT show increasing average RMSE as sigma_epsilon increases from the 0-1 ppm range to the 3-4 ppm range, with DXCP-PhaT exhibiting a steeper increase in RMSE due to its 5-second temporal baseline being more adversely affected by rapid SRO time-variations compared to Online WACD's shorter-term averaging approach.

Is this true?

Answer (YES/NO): YES